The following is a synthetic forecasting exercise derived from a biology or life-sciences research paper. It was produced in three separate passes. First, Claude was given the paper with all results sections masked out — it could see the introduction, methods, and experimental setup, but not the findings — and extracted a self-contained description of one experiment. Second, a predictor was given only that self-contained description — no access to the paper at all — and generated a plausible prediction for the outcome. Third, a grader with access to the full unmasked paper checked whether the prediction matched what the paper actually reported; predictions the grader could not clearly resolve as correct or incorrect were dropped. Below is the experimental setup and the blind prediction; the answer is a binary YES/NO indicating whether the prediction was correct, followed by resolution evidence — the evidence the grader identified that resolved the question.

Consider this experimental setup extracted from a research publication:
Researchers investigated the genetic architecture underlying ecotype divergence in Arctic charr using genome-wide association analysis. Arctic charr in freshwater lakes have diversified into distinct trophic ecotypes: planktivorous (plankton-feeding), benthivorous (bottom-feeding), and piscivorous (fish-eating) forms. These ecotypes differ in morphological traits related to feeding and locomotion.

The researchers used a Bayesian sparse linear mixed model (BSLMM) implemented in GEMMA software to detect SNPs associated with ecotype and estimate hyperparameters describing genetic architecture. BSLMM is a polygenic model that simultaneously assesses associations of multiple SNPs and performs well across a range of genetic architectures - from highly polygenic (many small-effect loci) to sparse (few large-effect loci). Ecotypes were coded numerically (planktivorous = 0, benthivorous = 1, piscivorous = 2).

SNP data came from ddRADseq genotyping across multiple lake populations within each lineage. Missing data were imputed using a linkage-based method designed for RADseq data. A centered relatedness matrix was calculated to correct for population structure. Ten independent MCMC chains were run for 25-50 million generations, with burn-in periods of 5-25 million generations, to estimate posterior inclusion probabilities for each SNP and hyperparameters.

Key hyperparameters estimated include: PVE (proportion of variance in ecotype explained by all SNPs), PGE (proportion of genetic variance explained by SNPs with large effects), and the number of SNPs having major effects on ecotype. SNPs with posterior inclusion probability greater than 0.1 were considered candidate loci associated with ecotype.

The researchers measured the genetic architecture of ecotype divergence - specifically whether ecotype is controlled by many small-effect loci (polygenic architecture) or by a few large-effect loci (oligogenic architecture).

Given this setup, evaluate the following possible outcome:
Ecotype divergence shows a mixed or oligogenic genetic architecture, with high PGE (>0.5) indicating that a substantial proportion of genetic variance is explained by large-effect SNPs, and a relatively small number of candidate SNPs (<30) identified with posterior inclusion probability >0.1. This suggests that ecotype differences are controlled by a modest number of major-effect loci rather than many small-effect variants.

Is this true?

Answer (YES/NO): NO